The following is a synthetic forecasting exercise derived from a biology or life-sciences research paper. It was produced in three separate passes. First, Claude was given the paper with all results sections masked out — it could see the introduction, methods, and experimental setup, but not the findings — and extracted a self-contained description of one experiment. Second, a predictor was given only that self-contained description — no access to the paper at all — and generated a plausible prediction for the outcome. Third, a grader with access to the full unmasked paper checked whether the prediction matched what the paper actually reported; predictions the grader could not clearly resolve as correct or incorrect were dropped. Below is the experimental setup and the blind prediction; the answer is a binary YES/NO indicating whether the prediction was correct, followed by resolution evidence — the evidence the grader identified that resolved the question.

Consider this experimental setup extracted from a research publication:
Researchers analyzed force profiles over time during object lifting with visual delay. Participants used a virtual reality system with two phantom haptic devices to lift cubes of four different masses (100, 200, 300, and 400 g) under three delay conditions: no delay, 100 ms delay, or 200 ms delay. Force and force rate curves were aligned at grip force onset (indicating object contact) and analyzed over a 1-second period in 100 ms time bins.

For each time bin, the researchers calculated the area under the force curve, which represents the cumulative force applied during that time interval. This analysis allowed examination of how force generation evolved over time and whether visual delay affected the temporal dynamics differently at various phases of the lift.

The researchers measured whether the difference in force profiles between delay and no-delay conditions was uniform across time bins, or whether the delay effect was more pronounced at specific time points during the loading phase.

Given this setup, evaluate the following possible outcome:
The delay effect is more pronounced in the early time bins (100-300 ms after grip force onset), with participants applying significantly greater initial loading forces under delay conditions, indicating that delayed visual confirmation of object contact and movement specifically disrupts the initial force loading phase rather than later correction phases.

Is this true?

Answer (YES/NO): NO